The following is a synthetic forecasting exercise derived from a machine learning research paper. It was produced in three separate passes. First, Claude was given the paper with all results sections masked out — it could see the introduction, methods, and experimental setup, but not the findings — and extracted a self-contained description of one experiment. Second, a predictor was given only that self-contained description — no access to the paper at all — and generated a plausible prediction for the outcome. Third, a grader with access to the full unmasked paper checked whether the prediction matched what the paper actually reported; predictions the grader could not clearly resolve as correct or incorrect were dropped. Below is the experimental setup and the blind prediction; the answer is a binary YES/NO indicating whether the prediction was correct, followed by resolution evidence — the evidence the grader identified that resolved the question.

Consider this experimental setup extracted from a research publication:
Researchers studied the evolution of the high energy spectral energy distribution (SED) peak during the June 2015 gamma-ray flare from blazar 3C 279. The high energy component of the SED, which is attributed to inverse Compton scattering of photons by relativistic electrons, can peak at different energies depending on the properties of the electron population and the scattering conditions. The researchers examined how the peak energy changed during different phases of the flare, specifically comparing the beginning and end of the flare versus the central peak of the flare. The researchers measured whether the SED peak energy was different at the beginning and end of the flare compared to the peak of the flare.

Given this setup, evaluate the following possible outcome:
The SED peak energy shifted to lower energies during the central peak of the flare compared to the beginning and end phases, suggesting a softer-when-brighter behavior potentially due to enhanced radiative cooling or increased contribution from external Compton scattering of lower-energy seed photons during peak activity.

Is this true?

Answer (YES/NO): YES